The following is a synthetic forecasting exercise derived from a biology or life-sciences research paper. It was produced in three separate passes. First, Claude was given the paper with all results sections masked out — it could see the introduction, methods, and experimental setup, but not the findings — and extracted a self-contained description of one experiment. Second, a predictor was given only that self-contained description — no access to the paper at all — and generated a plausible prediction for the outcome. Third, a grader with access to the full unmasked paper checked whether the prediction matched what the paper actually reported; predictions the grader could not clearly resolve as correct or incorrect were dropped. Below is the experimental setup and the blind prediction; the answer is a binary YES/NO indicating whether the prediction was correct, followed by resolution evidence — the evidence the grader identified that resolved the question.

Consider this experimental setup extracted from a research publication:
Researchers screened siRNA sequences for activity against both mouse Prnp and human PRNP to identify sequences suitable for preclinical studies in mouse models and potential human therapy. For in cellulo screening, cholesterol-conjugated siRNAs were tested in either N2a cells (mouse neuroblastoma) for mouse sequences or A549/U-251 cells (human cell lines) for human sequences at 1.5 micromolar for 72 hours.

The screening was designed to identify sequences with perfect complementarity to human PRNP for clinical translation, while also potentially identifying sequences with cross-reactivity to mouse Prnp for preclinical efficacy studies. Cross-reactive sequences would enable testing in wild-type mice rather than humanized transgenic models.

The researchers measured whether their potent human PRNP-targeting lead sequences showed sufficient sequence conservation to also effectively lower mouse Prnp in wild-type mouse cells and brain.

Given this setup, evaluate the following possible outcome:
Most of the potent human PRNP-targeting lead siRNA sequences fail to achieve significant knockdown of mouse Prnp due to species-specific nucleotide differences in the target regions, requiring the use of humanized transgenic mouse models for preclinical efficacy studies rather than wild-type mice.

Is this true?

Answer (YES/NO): YES